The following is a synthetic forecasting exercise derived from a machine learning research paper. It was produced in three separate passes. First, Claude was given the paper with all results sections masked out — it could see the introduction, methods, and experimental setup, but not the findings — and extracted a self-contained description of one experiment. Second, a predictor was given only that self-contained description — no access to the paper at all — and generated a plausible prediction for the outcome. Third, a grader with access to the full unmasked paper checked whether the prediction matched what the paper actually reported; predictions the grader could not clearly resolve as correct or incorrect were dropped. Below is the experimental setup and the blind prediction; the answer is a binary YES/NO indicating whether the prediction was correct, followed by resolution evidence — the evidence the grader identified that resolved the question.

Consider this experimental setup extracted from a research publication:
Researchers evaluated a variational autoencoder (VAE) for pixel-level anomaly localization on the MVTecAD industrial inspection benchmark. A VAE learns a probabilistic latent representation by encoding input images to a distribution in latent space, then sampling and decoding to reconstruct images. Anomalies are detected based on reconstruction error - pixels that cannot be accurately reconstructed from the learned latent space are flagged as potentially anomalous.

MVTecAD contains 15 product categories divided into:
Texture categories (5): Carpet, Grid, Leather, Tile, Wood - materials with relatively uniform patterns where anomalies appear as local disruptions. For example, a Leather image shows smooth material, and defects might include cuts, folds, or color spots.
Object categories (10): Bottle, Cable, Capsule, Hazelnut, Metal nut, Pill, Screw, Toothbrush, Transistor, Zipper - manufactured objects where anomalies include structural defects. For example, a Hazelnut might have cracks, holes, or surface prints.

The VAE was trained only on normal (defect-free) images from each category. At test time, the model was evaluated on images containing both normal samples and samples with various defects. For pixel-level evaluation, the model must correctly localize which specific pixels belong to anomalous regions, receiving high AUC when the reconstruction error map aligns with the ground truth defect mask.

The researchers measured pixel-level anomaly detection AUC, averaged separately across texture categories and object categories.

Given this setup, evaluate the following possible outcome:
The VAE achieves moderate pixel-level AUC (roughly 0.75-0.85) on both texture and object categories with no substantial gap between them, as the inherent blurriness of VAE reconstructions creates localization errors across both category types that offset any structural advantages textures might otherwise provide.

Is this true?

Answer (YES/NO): NO